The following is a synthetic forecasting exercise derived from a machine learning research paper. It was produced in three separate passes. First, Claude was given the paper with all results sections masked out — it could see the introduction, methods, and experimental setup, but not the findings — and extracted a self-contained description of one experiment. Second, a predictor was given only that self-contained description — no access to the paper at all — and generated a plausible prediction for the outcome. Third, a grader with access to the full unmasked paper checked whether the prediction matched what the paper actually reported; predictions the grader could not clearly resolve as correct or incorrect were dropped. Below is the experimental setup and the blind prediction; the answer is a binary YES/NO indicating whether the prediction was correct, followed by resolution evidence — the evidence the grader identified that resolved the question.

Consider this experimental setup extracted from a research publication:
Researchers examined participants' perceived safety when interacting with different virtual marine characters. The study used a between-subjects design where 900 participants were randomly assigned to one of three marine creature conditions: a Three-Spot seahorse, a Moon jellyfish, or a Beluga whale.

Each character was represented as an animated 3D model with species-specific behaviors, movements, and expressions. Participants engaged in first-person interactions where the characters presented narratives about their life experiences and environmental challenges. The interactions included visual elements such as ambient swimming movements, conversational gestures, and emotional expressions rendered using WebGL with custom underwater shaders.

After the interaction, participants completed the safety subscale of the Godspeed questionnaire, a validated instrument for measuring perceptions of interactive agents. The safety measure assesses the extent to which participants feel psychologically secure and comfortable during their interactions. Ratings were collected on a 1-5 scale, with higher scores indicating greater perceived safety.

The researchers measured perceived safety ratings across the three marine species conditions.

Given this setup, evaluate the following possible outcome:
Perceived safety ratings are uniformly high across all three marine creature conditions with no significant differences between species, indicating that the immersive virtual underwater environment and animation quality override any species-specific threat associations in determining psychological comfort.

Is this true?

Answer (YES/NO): NO